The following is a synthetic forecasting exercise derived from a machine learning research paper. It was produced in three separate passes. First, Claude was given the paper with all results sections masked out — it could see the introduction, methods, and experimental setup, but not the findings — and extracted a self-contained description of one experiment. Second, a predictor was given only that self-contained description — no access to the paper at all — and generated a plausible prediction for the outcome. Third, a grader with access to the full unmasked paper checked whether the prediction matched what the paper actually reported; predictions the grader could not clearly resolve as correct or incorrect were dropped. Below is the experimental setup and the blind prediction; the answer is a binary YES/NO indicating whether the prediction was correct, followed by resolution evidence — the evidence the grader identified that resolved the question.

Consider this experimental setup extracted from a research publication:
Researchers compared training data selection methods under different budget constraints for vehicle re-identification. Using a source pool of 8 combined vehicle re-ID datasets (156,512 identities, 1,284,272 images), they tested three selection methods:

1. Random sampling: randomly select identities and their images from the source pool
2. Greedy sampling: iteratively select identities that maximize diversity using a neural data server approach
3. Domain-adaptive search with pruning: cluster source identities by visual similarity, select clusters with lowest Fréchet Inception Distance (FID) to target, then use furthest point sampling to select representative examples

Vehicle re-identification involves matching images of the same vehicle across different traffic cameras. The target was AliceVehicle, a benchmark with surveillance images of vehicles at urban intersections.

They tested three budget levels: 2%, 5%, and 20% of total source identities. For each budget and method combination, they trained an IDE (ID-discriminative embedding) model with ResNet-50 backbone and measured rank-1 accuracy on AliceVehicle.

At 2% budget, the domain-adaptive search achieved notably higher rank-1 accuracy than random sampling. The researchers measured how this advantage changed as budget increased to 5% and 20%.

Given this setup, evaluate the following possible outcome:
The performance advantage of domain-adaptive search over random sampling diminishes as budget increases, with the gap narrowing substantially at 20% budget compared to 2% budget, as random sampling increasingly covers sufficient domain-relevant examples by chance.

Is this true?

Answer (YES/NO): NO